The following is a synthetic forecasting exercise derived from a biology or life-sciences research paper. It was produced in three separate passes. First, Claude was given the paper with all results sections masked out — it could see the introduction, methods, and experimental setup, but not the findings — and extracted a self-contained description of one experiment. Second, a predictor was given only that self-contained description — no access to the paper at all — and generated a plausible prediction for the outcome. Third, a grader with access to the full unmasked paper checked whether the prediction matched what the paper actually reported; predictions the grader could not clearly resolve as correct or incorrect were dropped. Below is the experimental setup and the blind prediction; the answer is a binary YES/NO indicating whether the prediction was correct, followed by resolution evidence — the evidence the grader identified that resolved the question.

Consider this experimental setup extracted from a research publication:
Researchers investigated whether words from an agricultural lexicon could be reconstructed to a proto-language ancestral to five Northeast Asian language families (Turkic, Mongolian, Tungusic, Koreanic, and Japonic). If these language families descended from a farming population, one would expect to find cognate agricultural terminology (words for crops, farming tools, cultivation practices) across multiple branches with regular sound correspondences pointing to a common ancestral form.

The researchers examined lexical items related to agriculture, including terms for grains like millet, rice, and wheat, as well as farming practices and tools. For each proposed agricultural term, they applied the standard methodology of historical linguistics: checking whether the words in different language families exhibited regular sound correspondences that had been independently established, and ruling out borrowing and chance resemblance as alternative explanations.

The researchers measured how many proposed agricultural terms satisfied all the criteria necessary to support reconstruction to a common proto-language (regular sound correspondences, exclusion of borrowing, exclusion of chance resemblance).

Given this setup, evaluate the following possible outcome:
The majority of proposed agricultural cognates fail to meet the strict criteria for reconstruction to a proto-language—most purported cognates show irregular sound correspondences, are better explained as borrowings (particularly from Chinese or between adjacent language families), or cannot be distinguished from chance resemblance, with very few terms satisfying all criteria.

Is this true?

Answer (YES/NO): NO